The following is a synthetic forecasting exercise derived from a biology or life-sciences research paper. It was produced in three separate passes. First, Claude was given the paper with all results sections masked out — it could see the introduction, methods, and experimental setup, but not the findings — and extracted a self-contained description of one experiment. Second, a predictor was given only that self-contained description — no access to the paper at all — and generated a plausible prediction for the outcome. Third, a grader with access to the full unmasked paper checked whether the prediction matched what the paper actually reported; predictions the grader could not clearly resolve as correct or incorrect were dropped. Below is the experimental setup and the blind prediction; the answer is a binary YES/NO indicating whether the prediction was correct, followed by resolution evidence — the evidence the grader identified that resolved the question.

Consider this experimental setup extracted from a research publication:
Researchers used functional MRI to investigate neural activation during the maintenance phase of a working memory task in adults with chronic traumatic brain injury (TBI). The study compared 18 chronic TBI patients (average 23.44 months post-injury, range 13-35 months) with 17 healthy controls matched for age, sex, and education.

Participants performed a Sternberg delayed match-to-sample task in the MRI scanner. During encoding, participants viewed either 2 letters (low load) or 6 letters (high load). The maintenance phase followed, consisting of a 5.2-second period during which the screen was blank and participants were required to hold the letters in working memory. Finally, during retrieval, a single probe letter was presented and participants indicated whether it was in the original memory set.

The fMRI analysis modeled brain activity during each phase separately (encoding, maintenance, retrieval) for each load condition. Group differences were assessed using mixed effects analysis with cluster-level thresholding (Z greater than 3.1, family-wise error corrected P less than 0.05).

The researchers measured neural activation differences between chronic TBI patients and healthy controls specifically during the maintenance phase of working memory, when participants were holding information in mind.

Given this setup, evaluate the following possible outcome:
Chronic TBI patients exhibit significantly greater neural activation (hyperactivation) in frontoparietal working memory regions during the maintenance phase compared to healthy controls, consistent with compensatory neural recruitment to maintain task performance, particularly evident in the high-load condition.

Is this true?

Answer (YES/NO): NO